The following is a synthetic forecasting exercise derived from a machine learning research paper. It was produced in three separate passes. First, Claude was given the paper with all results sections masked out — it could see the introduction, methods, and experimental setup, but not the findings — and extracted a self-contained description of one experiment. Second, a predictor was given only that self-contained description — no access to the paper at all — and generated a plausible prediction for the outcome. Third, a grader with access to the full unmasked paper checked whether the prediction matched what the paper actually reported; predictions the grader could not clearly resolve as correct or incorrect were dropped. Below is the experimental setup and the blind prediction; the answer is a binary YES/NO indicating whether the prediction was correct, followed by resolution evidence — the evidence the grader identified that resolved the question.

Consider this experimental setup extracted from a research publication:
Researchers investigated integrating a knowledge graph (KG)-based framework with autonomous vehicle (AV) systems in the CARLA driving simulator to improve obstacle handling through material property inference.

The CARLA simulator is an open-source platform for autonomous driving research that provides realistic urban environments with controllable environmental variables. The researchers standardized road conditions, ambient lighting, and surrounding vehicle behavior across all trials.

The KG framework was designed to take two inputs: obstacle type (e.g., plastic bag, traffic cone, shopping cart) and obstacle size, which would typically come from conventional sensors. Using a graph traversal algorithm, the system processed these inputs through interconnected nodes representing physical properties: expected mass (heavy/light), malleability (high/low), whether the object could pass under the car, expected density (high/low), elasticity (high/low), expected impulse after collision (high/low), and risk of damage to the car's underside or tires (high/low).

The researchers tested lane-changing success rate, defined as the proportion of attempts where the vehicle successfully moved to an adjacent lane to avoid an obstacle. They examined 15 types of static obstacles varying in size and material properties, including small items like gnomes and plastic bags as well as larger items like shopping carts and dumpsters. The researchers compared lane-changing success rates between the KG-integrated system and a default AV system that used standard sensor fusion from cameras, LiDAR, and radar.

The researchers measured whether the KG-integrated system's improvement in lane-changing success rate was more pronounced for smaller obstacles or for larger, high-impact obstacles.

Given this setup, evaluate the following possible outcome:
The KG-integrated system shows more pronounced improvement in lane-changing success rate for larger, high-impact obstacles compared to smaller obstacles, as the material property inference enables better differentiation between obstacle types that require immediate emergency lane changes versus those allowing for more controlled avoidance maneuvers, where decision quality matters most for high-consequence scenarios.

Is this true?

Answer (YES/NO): YES